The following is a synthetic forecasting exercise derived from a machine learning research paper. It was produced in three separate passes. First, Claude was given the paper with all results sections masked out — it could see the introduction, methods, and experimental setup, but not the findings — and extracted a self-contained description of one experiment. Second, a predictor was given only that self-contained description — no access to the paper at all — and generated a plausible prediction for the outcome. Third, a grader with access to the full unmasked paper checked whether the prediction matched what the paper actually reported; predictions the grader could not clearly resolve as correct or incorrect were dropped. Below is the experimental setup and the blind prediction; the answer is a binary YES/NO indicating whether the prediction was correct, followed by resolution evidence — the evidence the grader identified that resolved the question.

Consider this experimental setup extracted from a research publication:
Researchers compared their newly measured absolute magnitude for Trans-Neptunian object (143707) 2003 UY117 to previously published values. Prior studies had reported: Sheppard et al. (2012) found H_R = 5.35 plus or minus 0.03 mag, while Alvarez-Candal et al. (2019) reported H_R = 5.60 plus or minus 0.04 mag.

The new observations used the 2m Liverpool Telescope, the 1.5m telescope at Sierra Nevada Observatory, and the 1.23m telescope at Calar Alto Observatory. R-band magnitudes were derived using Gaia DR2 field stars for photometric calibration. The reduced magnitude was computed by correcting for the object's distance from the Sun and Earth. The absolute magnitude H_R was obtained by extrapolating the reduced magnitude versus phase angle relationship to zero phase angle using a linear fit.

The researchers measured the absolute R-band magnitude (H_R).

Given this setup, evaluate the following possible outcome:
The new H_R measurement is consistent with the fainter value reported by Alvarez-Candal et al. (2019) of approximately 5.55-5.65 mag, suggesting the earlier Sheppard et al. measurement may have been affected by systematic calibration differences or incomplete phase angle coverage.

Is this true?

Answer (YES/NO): NO